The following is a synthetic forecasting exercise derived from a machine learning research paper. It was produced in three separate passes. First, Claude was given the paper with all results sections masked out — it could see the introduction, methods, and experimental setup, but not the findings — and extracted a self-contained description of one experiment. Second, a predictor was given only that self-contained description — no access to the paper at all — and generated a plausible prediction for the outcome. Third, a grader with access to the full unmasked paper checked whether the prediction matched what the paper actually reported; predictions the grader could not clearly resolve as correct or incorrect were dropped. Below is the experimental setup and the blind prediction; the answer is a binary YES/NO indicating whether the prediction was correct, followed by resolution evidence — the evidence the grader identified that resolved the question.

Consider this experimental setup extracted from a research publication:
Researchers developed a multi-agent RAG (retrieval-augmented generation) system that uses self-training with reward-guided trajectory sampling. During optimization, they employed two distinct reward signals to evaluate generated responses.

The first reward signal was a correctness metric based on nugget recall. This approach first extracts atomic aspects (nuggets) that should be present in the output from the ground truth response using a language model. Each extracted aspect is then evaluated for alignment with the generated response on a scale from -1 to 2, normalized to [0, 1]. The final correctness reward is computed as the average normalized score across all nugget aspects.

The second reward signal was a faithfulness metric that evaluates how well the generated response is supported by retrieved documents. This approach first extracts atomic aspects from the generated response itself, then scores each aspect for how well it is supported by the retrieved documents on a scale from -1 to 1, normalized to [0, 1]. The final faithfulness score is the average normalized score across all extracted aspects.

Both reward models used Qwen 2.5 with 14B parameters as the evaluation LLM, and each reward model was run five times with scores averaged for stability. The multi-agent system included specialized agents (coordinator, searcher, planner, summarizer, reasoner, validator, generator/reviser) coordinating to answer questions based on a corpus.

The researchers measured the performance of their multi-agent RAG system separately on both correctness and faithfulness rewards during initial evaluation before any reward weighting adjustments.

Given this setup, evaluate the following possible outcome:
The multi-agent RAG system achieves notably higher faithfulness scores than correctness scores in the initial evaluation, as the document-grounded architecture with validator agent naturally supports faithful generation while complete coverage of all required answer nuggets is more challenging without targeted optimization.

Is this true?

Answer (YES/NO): YES